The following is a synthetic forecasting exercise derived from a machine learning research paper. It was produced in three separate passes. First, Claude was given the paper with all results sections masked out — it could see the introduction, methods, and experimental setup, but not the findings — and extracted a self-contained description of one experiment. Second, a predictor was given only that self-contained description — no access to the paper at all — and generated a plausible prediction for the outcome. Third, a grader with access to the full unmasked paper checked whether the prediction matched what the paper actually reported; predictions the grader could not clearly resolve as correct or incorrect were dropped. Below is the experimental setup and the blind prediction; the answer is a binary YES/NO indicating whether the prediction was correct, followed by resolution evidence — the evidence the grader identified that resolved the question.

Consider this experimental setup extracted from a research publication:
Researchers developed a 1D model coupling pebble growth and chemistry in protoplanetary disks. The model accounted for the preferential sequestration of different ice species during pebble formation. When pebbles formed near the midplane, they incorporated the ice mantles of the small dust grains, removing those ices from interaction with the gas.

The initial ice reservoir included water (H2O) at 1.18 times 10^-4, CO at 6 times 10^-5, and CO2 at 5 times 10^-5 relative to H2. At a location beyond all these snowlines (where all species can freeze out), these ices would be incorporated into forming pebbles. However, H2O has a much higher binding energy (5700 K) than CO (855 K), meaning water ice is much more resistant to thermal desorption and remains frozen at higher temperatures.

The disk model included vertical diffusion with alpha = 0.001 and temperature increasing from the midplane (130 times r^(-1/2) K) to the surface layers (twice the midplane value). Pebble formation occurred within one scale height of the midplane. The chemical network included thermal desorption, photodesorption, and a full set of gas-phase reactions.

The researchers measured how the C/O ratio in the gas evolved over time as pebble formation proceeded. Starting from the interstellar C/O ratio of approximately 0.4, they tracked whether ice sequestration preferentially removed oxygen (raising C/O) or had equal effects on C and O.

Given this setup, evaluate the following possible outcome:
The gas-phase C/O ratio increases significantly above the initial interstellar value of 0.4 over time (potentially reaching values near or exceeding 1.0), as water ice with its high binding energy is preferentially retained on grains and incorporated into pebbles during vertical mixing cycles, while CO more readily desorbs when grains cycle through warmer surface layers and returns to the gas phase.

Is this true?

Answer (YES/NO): NO